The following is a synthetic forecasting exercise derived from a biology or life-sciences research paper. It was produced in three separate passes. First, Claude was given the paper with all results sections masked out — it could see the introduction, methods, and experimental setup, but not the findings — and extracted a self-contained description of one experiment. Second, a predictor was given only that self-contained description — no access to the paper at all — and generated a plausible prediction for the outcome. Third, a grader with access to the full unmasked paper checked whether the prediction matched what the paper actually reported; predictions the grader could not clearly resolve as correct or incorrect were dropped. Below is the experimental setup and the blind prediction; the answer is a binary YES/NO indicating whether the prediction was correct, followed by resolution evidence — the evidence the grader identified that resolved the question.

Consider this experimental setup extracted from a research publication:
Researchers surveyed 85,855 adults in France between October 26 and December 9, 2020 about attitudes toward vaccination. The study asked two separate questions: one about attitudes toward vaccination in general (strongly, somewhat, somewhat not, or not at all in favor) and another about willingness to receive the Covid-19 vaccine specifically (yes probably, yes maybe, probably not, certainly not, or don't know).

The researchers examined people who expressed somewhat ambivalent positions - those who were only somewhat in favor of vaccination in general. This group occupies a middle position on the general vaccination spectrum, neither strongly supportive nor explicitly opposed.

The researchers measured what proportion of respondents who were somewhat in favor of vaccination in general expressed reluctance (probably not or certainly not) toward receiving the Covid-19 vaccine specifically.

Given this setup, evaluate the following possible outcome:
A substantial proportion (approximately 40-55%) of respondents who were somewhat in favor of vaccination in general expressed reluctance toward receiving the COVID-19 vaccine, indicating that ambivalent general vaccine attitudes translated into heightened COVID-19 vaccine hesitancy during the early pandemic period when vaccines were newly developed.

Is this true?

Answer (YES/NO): NO